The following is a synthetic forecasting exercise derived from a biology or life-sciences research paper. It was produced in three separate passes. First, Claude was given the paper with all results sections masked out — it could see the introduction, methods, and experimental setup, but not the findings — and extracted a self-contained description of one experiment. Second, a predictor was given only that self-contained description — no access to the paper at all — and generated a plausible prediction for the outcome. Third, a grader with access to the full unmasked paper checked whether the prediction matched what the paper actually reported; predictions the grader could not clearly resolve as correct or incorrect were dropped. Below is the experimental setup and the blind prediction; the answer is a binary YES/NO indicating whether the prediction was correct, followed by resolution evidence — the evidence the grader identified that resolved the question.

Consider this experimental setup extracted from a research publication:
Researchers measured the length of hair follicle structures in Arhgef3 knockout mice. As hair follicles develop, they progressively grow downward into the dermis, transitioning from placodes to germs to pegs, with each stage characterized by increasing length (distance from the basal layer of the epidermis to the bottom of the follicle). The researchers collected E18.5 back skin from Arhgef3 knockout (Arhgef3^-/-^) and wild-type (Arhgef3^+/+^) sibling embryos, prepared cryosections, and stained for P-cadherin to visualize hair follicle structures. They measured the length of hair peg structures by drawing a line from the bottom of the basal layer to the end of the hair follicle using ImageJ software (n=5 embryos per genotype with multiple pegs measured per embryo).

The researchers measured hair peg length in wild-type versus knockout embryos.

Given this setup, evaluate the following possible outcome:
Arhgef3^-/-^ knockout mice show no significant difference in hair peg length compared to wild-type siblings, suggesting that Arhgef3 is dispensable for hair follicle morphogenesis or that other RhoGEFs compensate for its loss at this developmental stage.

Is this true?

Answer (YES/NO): YES